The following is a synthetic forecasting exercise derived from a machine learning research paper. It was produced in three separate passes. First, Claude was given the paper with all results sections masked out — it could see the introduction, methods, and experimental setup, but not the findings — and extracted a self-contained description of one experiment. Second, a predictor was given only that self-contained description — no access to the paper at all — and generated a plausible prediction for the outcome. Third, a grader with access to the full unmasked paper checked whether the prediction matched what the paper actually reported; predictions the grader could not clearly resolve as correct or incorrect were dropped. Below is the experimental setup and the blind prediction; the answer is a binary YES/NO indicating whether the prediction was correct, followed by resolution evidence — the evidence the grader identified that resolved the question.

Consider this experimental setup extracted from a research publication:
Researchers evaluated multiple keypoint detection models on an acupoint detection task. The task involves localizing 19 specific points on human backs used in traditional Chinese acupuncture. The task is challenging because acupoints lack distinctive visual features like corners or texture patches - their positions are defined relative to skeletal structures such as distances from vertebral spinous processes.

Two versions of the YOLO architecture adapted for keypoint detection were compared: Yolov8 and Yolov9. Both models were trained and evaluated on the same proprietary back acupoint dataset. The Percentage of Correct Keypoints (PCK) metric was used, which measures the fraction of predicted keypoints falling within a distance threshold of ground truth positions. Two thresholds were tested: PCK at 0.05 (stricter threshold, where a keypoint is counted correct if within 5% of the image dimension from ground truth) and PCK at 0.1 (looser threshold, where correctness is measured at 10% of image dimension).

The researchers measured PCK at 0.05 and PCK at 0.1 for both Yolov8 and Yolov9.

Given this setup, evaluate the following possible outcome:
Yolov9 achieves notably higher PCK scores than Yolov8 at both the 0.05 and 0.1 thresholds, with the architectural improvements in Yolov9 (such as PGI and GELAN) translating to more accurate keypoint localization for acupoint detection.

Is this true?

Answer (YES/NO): NO